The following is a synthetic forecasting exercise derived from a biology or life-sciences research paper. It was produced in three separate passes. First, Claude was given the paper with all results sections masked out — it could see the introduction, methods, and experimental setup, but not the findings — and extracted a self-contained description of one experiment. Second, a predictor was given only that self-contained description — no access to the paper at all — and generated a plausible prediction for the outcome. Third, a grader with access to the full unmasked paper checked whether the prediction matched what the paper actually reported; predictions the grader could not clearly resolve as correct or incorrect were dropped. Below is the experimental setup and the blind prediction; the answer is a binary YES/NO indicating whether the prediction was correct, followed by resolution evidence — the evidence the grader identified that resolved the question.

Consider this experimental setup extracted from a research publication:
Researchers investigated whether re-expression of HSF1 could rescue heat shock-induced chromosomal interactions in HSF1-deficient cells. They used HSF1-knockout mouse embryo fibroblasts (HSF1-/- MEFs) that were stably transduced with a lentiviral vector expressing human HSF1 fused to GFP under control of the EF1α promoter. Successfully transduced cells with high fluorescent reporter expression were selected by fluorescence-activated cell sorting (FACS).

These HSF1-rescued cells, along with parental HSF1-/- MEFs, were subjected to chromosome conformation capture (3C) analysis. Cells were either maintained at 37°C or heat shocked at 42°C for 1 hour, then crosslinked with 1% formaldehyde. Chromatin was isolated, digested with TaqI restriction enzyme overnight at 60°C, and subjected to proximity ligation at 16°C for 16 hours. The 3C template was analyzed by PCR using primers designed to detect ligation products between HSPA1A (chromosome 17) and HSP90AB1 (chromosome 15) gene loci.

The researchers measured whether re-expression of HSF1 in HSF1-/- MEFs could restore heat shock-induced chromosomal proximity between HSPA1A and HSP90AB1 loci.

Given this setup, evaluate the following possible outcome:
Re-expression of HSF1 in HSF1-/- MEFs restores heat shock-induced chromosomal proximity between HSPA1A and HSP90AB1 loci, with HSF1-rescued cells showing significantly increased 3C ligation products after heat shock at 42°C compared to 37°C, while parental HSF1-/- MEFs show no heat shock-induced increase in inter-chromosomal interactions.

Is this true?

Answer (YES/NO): NO